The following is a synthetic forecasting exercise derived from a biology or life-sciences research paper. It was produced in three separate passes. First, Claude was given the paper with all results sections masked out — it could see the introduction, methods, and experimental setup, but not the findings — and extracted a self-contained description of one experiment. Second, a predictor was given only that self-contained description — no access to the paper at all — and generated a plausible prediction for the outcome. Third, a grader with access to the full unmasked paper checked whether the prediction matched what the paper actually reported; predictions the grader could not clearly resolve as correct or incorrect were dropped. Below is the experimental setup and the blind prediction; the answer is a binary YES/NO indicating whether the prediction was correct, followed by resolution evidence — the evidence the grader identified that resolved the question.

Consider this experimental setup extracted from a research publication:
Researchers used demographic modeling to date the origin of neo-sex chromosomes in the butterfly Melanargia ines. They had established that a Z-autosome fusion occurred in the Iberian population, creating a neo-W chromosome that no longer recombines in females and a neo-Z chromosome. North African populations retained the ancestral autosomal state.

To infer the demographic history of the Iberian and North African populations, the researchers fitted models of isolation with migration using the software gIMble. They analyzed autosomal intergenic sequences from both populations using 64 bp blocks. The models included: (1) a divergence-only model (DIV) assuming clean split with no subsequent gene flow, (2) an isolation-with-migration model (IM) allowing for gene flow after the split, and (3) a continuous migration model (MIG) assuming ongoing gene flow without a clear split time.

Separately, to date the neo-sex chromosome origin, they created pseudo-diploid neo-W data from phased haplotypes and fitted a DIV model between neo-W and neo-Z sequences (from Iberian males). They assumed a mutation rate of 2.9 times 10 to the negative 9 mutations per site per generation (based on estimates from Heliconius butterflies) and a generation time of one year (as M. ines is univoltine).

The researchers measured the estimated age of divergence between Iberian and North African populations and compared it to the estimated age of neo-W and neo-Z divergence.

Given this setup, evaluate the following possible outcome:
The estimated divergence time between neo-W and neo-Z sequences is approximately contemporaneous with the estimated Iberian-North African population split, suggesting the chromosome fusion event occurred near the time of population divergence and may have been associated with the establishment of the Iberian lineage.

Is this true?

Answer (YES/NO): YES